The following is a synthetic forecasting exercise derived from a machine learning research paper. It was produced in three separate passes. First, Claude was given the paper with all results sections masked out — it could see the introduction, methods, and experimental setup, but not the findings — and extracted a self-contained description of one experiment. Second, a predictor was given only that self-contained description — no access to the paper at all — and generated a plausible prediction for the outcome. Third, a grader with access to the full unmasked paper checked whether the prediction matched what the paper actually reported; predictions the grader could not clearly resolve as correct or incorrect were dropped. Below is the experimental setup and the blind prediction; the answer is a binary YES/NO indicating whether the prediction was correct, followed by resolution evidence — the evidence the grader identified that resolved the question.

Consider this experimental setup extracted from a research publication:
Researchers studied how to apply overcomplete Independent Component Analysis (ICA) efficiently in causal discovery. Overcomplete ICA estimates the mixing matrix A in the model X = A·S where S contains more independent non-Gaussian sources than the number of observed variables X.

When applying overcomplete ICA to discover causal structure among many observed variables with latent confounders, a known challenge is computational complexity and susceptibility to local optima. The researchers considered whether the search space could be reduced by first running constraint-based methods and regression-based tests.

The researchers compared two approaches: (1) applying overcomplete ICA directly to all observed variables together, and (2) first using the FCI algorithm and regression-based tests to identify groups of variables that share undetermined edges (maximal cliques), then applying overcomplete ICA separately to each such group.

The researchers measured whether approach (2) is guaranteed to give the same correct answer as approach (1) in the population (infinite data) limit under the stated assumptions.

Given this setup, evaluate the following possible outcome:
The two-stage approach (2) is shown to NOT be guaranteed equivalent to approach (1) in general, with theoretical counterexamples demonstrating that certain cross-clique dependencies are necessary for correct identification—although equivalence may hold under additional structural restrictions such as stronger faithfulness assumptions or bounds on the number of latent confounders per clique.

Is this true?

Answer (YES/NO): NO